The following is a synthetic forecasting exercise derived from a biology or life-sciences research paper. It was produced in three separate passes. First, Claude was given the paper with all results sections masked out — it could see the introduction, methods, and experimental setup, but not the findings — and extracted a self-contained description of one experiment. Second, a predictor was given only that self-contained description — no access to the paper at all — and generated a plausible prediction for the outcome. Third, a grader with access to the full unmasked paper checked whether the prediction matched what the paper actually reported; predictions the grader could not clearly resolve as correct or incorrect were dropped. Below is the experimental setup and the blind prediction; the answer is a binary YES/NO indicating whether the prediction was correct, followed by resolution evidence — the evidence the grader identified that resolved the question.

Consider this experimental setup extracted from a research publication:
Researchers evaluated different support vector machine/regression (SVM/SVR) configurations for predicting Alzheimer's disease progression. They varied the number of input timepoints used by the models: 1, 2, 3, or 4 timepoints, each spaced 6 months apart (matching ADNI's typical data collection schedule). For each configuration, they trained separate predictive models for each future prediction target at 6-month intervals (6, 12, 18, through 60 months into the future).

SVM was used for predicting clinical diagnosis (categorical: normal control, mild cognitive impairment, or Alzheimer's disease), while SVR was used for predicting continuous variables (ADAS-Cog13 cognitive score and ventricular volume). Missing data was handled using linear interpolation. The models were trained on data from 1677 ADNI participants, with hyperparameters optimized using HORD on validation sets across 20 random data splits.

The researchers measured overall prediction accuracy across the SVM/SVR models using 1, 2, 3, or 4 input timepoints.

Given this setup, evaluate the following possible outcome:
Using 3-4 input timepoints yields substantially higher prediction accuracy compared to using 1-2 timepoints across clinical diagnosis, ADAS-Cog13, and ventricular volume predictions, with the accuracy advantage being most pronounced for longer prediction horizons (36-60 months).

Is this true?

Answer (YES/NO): NO